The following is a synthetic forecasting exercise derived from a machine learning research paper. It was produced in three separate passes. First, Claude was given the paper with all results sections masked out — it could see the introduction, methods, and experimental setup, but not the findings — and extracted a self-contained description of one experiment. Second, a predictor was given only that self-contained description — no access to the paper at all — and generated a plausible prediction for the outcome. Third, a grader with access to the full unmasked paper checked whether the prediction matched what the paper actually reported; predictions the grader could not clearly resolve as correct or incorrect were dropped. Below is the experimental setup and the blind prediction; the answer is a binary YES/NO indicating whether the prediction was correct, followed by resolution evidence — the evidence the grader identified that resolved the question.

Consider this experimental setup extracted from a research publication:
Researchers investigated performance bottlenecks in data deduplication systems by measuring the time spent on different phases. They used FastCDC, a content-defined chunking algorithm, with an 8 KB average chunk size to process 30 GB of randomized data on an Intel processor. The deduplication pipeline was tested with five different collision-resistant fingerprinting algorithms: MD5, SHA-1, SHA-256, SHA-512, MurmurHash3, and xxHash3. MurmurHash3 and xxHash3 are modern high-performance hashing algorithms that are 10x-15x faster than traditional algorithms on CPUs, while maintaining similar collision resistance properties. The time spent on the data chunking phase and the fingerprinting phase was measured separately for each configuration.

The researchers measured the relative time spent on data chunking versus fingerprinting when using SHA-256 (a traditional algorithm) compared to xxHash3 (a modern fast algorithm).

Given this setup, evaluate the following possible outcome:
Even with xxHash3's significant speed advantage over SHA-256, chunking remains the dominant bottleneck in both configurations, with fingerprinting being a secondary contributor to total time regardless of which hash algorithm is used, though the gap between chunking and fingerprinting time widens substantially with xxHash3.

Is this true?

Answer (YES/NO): NO